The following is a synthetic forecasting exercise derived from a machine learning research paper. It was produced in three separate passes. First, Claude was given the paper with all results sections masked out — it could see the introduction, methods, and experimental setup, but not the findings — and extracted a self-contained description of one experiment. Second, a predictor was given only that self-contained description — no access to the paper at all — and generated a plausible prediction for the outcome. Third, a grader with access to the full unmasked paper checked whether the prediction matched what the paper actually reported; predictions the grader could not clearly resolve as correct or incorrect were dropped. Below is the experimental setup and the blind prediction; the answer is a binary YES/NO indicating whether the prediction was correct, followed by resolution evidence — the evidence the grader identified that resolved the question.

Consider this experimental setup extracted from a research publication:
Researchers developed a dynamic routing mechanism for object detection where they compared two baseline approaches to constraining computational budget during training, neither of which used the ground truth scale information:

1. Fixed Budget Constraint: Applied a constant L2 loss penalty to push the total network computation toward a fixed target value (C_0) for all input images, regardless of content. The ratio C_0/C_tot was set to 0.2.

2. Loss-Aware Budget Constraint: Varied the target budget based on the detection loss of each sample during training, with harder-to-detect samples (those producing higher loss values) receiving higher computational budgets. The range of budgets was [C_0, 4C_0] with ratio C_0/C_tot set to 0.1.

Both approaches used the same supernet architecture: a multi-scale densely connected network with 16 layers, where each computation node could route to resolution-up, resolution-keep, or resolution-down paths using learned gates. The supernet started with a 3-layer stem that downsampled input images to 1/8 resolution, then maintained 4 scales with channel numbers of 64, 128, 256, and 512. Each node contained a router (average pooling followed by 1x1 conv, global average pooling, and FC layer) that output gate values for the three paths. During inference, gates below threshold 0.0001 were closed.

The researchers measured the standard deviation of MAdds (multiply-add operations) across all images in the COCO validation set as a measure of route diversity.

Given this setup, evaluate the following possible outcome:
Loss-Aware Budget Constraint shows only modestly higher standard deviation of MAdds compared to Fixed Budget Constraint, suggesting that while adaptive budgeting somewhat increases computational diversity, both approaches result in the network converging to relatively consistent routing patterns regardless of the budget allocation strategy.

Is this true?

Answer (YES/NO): YES